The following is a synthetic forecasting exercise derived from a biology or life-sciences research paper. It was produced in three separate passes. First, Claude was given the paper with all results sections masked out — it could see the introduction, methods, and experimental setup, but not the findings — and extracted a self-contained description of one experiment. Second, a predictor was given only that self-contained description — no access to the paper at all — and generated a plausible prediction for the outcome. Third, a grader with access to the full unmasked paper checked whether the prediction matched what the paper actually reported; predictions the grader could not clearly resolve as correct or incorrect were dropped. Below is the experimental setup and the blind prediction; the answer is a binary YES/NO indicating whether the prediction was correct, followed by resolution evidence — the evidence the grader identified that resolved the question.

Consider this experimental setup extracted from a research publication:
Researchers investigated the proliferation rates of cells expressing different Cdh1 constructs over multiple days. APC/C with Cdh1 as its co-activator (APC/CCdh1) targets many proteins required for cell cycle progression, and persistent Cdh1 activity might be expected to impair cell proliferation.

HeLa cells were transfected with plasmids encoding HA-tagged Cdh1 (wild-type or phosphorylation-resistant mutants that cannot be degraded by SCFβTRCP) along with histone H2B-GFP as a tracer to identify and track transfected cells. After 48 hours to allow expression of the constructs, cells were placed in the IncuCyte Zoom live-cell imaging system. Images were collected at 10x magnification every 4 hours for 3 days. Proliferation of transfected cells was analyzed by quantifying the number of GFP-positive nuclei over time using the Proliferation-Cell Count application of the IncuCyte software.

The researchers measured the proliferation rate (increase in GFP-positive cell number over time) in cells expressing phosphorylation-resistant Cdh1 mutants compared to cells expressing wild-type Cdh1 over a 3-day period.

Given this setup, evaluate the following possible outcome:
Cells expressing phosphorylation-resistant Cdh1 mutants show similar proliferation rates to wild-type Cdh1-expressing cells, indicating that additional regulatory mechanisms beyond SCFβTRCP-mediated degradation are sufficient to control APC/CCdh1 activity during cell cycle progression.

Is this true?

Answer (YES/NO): NO